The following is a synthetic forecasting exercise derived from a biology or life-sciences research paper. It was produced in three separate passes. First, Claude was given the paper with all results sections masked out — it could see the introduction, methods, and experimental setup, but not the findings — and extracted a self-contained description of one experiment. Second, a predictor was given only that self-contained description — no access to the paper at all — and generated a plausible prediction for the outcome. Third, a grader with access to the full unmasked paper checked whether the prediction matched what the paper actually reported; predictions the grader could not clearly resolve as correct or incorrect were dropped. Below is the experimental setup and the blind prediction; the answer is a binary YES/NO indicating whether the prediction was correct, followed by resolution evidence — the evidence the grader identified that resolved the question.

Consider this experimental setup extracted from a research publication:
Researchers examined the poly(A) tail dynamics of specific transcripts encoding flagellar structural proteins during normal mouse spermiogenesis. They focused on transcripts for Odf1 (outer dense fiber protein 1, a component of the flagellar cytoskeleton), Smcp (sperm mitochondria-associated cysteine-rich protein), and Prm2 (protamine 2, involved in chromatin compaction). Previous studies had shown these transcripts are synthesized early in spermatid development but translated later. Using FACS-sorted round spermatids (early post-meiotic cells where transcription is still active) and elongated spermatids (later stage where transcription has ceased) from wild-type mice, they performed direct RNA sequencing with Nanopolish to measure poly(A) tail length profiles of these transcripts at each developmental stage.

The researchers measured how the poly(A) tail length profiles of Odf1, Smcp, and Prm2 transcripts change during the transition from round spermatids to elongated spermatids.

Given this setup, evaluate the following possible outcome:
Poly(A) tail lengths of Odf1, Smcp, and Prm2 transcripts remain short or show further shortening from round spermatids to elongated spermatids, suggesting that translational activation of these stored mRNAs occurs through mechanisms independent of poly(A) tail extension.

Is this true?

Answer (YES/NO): NO